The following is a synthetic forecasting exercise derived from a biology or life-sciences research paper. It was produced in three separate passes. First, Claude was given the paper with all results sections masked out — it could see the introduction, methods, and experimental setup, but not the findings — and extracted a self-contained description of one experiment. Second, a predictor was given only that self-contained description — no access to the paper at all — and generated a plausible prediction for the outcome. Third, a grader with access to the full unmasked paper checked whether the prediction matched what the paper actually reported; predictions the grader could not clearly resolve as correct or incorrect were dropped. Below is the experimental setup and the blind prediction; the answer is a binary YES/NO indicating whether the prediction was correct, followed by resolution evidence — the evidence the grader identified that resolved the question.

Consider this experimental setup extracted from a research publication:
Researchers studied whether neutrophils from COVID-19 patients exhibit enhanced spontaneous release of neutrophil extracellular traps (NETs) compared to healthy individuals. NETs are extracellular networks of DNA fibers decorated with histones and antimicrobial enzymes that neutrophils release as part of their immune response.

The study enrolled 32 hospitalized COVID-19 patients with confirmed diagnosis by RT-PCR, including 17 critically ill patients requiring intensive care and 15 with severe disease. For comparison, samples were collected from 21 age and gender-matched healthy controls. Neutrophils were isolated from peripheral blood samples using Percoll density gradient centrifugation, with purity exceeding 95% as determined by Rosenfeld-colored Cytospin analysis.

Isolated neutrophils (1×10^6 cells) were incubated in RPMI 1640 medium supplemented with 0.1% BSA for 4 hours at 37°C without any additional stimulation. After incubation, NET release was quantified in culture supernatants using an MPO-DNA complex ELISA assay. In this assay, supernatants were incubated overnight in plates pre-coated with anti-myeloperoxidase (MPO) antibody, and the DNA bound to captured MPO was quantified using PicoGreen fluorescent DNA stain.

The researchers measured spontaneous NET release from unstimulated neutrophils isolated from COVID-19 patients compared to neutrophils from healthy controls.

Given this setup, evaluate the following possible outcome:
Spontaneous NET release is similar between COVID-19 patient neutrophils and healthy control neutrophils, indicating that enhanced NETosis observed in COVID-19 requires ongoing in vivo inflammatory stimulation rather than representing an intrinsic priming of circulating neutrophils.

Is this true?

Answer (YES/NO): NO